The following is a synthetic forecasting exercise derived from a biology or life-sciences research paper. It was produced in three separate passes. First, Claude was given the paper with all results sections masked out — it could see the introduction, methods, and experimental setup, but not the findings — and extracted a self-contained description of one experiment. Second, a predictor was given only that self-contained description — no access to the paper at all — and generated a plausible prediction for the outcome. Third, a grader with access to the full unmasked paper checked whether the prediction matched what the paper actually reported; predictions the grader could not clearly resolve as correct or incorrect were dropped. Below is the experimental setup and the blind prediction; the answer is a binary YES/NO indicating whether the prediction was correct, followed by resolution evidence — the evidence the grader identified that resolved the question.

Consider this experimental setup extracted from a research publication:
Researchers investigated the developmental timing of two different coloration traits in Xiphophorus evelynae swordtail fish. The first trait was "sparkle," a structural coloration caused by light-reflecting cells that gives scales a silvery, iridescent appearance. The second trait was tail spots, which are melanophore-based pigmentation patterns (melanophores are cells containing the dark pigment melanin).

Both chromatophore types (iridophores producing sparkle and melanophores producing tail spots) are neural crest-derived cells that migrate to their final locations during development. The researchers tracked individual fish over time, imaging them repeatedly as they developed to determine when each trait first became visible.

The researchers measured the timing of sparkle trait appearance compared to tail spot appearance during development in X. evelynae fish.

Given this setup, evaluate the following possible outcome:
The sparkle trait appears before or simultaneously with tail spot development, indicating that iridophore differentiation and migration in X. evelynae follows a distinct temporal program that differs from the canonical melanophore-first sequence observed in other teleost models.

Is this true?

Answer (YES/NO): YES